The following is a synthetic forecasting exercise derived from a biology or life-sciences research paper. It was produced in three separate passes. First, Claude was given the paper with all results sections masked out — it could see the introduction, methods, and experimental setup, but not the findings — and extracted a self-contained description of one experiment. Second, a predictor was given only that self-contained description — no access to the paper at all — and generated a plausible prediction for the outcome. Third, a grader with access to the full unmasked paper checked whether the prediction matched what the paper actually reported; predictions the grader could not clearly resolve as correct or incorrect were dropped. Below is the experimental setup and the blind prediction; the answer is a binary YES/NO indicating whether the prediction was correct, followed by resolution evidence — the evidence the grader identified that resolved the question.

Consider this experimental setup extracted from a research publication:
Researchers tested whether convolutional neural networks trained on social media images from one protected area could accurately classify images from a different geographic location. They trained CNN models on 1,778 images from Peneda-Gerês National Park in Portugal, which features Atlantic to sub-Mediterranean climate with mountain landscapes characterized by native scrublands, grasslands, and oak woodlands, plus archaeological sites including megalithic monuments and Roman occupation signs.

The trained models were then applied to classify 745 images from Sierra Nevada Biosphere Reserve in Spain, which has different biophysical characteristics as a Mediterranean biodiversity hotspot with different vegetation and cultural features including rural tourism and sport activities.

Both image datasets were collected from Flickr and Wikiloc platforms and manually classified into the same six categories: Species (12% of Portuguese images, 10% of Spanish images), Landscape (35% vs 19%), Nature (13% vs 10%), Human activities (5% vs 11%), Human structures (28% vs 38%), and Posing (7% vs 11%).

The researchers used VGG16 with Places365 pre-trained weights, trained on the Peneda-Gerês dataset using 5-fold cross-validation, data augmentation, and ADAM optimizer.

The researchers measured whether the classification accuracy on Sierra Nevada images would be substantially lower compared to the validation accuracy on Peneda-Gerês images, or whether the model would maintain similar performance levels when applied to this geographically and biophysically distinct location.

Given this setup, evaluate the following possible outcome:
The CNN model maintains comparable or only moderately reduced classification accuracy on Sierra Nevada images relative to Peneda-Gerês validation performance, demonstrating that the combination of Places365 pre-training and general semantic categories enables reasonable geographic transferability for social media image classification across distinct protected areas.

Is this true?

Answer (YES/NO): NO